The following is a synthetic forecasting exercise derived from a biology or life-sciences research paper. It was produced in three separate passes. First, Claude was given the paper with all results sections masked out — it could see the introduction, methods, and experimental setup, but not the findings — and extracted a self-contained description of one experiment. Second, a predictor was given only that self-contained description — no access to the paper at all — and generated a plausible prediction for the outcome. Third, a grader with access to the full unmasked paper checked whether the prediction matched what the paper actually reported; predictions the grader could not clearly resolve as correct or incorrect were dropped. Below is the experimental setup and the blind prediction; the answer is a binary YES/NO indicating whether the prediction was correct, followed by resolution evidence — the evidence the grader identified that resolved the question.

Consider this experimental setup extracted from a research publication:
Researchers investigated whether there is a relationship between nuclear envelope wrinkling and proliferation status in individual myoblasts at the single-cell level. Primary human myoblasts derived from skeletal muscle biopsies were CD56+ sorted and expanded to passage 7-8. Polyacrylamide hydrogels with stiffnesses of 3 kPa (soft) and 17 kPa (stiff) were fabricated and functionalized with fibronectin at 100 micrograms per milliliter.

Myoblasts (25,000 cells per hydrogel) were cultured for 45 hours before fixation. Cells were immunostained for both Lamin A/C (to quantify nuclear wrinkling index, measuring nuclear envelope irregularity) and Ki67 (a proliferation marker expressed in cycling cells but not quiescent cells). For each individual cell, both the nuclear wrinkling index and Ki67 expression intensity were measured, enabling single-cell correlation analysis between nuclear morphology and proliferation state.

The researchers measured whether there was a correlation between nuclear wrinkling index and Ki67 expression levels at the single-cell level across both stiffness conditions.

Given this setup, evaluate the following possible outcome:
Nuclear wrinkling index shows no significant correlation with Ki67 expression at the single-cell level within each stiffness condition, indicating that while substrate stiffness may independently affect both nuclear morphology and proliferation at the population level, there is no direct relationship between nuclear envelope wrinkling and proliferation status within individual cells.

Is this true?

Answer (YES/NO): NO